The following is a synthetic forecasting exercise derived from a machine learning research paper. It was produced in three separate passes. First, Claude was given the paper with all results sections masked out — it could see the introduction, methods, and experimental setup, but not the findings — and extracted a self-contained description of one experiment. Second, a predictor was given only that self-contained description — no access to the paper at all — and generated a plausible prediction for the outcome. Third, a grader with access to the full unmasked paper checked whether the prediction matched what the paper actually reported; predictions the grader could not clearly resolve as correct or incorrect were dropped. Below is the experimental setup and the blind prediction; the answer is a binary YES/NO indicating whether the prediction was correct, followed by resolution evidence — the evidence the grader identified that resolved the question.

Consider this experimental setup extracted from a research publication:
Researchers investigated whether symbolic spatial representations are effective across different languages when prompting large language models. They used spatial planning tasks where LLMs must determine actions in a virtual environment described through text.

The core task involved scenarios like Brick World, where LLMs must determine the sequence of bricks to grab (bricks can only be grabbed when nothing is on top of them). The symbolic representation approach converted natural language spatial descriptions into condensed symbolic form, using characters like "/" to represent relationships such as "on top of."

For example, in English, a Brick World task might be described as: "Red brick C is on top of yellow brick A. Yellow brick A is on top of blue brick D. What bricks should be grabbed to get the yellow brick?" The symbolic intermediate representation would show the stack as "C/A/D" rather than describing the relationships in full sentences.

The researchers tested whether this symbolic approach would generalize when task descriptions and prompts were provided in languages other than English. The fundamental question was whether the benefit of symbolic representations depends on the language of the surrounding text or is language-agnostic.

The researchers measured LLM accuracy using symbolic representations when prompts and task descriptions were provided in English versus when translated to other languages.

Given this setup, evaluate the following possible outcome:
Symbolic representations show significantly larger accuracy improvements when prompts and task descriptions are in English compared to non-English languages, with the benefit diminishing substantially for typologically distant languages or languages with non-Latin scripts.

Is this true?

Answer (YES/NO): NO